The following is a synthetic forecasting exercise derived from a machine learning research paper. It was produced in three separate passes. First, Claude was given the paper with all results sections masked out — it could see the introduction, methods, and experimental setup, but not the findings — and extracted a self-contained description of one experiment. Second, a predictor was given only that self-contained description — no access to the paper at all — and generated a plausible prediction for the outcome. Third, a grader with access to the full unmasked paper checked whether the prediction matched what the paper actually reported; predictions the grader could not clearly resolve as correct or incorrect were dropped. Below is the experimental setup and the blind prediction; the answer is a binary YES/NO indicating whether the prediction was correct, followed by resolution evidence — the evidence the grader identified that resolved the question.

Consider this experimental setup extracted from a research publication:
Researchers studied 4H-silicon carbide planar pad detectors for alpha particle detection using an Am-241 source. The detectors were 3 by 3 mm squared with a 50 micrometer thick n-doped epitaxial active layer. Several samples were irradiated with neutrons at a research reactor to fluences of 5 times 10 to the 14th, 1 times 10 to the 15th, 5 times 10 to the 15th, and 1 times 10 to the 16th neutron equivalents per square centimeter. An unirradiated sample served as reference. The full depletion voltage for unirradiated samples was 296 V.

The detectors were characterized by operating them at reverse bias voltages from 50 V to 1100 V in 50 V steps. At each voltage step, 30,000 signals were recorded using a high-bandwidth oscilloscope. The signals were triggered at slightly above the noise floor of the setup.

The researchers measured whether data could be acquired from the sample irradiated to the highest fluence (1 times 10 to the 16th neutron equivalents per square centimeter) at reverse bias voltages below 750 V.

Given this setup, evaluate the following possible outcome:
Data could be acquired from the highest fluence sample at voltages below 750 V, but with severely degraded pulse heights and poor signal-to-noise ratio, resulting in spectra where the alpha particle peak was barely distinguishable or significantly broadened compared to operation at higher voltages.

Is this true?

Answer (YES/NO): NO